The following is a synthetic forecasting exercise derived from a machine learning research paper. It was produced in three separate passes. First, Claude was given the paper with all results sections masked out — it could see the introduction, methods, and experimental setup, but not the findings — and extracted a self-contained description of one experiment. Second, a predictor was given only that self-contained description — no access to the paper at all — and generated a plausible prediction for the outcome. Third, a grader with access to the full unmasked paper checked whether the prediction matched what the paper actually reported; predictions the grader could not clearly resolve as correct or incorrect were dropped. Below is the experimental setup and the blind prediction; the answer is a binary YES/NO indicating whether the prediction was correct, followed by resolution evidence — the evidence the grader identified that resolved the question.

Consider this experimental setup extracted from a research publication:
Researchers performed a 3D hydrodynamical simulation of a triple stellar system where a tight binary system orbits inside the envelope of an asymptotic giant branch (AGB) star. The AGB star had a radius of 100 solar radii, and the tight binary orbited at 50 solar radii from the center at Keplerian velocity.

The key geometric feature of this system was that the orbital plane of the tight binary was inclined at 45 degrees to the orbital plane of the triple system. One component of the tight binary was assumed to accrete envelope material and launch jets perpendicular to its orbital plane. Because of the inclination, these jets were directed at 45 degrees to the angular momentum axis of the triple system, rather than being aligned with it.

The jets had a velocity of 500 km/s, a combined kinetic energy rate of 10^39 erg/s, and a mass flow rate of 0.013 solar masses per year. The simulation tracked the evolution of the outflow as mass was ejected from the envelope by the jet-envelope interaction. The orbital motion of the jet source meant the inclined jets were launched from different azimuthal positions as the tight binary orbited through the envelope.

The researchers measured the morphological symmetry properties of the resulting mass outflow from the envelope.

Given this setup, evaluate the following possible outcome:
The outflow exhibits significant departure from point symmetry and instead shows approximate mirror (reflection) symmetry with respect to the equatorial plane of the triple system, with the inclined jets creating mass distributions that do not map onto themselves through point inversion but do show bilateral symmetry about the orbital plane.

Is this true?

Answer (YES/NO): NO